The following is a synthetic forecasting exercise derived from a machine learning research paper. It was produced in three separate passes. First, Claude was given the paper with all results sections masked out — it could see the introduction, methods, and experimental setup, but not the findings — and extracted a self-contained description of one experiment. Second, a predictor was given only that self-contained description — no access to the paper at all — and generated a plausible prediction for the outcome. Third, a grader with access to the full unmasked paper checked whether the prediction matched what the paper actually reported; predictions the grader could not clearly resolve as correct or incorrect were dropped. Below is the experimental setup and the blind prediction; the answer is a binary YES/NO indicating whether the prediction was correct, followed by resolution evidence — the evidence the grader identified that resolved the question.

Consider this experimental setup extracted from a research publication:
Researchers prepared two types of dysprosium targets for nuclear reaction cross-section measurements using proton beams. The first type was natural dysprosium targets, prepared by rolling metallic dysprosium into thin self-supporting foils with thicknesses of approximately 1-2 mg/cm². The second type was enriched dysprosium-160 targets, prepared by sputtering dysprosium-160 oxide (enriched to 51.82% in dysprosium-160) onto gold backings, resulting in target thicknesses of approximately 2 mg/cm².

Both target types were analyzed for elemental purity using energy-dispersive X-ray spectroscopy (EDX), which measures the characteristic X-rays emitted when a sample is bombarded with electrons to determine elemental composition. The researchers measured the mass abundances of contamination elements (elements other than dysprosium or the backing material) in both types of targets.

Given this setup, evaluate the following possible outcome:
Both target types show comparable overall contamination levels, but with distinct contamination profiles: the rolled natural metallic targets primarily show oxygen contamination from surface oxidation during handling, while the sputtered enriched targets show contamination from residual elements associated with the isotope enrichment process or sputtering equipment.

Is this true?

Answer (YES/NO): NO